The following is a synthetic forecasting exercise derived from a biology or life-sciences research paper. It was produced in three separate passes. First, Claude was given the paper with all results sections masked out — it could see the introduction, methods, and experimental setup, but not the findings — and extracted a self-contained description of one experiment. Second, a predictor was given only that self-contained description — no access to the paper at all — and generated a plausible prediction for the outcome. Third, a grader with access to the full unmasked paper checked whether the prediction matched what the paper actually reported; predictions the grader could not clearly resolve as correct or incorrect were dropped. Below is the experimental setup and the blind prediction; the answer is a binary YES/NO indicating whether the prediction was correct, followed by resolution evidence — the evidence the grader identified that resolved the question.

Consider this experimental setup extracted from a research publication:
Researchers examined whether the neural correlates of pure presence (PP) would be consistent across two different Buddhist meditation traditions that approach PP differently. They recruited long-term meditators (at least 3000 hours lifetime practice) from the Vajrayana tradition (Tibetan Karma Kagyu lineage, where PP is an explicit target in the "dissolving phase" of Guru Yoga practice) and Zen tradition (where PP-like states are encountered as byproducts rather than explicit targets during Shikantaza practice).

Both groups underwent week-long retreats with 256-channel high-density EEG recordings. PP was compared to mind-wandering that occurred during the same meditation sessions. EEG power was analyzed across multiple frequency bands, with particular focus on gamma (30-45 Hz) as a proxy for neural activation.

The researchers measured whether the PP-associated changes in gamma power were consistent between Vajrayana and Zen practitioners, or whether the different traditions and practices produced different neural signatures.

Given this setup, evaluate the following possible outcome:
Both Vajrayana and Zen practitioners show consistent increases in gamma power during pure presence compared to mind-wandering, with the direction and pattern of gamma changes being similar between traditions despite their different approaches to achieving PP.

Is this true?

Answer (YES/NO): NO